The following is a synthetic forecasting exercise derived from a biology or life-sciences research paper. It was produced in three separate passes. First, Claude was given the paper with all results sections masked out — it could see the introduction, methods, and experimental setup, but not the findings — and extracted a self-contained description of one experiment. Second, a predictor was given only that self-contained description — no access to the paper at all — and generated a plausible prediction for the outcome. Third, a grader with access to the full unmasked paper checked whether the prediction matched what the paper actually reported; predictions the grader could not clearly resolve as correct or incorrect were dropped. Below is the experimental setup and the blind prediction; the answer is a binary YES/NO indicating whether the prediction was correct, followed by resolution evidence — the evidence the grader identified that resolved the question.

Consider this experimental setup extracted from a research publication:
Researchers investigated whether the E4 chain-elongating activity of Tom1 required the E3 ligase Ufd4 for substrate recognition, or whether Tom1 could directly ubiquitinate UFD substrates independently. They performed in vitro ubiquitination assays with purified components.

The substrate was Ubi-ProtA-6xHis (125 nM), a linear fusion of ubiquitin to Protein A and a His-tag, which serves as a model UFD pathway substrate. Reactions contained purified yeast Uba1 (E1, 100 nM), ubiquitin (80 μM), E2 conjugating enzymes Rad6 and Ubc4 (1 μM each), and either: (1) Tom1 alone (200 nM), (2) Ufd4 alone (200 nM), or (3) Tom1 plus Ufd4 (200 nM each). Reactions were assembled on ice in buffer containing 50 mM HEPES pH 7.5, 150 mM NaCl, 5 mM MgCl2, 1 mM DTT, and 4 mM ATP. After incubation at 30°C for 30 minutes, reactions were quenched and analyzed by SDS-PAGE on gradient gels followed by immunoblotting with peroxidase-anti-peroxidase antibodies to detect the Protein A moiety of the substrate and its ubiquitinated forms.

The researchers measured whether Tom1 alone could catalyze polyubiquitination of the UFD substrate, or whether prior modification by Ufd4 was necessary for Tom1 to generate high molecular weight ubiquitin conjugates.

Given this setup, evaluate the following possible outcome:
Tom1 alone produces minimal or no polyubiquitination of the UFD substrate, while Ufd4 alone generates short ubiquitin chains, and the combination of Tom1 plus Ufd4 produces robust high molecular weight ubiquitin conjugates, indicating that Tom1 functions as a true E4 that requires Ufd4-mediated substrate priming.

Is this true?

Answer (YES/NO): YES